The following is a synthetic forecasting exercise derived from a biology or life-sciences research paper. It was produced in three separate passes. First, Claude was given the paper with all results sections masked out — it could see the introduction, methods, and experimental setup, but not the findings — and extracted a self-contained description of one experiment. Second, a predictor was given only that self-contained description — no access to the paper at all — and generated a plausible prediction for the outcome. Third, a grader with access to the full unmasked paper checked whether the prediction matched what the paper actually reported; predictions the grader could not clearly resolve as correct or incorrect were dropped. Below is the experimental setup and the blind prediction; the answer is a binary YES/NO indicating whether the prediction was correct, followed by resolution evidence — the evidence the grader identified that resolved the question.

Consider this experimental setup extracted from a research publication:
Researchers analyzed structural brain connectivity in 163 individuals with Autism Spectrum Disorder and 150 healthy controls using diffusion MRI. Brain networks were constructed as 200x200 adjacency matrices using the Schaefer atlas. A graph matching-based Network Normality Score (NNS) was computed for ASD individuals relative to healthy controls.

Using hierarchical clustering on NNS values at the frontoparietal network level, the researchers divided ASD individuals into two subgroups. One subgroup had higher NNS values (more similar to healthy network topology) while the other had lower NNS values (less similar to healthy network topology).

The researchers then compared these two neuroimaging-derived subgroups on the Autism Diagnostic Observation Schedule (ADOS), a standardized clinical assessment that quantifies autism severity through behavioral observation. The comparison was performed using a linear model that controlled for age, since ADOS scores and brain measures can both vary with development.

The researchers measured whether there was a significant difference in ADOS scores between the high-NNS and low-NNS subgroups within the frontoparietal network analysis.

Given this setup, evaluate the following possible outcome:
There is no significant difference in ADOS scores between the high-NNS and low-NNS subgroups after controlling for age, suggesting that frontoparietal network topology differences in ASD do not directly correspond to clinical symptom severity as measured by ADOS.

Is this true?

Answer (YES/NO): NO